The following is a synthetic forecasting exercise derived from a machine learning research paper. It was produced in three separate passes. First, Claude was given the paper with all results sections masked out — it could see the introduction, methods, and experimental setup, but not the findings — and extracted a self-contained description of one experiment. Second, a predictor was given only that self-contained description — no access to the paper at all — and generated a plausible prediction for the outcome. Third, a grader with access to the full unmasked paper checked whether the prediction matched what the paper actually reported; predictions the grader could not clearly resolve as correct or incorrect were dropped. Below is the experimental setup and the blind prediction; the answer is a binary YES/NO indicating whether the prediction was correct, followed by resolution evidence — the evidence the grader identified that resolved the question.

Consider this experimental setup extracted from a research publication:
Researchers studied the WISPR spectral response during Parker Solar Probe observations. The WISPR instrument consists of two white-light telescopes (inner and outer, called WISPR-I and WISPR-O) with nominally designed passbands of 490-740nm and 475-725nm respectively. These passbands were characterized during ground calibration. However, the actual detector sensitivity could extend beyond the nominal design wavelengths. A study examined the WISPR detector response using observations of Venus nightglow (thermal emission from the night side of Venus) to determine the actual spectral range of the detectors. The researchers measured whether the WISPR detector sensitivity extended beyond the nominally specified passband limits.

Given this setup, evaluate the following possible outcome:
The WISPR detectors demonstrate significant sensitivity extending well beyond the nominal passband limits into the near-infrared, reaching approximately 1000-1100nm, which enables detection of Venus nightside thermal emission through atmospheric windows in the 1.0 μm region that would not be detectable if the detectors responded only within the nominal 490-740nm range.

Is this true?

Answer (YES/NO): NO